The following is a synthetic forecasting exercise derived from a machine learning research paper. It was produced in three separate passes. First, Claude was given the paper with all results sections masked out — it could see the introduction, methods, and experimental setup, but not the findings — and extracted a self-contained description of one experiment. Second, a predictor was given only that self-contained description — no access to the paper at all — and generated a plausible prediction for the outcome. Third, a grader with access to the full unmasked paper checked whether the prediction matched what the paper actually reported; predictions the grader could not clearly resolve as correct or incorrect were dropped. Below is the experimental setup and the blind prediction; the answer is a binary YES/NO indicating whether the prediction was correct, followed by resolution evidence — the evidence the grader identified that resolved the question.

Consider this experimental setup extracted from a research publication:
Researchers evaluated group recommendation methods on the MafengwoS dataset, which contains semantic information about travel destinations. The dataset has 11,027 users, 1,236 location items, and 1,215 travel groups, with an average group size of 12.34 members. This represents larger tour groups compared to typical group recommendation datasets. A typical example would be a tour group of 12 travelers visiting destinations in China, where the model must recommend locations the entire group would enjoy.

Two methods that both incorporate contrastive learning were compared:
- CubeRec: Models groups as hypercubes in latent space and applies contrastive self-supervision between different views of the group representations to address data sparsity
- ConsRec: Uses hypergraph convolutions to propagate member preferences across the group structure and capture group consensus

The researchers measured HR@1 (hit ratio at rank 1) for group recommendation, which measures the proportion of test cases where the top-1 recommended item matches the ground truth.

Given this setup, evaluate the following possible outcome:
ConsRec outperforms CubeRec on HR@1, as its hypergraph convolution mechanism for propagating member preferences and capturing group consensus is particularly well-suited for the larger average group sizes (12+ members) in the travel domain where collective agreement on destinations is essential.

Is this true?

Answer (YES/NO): NO